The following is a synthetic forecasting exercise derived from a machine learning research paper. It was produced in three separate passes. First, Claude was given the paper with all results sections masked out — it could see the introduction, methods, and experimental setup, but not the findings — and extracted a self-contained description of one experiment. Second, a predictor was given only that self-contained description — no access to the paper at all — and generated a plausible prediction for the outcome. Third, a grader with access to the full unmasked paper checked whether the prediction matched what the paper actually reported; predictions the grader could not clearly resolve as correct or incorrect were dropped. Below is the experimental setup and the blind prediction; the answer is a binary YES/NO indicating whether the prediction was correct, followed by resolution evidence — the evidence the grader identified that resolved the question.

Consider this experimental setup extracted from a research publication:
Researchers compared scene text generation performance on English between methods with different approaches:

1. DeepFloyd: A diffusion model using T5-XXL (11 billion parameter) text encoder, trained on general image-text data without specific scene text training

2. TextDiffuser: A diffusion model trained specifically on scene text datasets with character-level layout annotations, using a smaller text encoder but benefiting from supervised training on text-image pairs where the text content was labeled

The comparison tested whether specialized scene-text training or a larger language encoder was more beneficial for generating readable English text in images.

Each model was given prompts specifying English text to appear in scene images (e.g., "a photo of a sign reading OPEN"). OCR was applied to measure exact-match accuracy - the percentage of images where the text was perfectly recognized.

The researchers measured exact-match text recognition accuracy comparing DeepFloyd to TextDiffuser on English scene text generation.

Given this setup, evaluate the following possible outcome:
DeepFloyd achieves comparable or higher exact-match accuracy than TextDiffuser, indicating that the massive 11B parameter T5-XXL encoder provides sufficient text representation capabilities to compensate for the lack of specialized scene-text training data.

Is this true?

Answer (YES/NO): NO